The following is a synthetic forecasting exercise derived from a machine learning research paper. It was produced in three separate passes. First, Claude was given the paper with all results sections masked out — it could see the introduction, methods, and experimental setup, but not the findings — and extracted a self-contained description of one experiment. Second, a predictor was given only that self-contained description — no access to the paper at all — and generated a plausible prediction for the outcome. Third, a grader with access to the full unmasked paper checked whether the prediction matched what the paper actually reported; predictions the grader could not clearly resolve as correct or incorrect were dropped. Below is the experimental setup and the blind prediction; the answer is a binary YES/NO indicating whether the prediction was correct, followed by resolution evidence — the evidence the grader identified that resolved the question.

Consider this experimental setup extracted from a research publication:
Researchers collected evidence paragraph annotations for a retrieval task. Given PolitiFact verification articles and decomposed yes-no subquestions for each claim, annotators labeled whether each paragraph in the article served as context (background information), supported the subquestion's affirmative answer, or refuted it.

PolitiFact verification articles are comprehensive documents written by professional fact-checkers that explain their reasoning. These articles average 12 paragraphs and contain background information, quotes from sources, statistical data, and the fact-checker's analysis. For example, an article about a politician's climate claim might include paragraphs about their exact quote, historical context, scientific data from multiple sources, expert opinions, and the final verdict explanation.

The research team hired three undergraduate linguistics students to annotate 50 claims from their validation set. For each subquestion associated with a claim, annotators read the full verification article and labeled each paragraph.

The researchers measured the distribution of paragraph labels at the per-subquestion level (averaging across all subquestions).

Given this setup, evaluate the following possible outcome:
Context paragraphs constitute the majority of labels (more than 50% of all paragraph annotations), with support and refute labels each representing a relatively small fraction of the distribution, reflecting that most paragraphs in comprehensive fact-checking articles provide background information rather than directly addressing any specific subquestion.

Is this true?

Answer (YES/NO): YES